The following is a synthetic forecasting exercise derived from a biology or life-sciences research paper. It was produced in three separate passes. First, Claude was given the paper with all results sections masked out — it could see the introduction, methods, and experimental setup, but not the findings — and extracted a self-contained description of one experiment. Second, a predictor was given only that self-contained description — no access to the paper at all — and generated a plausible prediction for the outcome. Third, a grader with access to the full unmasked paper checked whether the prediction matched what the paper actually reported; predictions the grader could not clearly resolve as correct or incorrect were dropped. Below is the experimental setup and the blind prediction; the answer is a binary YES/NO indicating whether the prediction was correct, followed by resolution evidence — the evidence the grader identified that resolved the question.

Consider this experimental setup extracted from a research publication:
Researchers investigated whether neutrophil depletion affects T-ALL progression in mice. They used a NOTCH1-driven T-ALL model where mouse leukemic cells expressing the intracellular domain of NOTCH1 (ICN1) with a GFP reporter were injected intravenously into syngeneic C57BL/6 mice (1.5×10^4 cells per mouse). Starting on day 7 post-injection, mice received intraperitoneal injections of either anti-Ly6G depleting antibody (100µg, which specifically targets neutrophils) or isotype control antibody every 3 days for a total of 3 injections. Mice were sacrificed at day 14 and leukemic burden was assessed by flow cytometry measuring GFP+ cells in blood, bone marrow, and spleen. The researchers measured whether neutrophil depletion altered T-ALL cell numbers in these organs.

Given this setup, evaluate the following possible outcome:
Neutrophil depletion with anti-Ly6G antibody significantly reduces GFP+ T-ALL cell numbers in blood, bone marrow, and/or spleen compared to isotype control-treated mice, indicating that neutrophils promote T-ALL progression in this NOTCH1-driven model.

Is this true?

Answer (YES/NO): NO